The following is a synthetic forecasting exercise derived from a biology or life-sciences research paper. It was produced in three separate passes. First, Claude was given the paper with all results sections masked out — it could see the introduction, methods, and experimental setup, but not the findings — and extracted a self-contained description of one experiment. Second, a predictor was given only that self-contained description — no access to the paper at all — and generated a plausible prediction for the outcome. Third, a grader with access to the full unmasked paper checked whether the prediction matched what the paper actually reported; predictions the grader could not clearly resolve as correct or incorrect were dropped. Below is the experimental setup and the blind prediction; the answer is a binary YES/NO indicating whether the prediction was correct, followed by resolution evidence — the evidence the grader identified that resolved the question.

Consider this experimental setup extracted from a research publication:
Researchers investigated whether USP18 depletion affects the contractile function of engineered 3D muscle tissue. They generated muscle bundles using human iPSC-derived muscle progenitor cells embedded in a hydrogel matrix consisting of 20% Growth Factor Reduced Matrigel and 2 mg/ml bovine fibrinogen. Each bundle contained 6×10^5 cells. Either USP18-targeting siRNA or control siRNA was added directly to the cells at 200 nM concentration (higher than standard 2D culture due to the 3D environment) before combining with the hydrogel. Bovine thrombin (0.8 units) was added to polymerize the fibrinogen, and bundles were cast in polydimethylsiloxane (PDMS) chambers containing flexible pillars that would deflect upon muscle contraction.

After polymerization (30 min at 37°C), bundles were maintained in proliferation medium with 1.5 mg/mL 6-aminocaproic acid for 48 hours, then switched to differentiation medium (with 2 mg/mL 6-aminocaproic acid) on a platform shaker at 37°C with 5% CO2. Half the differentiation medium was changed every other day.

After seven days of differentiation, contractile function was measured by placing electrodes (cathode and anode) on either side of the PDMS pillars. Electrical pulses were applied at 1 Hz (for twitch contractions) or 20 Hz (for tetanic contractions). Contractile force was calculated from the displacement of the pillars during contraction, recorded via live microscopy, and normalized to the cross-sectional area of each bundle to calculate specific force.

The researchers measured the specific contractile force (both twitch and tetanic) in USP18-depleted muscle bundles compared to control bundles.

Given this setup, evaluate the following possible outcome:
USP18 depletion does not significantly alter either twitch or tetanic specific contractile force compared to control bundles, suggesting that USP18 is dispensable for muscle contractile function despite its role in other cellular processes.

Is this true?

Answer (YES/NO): NO